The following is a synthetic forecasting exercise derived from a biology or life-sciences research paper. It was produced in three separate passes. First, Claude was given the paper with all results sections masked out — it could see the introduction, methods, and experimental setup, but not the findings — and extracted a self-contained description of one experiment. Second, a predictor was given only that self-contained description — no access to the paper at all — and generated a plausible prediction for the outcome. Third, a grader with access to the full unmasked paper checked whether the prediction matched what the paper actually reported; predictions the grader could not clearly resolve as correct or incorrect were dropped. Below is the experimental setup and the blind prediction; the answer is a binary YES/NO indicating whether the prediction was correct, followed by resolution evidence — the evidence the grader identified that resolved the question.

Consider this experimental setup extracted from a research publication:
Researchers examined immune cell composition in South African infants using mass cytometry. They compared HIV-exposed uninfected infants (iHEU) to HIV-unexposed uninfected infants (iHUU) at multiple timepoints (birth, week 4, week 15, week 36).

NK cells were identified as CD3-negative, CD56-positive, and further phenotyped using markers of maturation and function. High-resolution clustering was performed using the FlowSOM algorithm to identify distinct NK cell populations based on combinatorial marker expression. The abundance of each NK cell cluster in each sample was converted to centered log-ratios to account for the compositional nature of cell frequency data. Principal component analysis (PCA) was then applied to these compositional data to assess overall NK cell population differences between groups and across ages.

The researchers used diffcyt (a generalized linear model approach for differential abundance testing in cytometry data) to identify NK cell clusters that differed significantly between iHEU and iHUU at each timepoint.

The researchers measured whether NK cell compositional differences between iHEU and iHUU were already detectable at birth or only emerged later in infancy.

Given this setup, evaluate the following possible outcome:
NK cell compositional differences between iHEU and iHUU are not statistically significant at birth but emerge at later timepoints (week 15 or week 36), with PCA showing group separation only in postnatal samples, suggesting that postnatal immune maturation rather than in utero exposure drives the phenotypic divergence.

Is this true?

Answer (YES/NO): NO